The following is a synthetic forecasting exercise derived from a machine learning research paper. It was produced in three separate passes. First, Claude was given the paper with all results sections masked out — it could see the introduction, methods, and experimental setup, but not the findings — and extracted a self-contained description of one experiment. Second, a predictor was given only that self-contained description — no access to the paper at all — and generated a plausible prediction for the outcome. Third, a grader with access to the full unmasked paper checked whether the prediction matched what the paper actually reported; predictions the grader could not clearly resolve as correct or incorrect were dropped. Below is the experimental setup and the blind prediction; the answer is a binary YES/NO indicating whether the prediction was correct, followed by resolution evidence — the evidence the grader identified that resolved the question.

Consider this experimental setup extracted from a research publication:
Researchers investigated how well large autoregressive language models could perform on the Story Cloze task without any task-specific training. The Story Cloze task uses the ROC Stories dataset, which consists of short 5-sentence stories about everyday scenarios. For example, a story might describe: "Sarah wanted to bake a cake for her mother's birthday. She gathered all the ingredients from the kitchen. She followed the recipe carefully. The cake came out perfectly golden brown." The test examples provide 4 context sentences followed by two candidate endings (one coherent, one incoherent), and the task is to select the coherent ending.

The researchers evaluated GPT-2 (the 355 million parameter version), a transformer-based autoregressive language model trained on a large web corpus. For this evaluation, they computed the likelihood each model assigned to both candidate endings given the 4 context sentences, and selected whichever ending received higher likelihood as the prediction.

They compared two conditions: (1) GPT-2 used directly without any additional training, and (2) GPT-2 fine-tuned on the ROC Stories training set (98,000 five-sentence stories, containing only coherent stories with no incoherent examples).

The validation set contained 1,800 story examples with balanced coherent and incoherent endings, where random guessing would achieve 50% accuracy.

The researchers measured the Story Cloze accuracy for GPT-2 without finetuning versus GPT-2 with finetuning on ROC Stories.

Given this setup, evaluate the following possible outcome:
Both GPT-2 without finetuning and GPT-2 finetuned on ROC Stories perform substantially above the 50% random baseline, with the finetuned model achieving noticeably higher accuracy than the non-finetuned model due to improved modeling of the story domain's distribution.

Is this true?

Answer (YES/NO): NO